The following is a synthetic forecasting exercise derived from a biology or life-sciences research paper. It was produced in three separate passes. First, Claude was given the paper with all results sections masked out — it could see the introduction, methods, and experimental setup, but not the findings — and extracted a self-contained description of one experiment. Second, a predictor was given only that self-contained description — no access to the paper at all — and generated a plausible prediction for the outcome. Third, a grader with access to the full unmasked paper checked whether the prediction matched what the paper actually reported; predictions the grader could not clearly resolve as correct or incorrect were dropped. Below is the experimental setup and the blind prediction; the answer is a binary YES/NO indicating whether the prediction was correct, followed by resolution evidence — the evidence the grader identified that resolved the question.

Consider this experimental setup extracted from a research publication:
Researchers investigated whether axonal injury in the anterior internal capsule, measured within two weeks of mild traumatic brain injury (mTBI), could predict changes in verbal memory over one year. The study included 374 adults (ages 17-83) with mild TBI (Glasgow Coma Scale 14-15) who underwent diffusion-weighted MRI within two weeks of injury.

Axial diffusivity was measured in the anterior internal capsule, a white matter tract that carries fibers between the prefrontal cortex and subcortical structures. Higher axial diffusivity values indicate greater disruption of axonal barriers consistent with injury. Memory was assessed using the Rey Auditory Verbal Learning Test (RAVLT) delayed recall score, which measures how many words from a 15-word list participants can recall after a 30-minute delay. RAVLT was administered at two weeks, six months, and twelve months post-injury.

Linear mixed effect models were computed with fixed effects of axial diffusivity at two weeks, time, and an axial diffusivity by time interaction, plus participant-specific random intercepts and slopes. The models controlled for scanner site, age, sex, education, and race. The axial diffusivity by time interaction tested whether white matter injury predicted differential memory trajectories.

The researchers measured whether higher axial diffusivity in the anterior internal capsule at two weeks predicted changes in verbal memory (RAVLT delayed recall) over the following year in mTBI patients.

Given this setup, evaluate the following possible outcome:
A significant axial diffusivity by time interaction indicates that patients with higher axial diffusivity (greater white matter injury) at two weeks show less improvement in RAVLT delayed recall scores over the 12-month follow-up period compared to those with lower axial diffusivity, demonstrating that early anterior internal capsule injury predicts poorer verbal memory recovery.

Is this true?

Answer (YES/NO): NO